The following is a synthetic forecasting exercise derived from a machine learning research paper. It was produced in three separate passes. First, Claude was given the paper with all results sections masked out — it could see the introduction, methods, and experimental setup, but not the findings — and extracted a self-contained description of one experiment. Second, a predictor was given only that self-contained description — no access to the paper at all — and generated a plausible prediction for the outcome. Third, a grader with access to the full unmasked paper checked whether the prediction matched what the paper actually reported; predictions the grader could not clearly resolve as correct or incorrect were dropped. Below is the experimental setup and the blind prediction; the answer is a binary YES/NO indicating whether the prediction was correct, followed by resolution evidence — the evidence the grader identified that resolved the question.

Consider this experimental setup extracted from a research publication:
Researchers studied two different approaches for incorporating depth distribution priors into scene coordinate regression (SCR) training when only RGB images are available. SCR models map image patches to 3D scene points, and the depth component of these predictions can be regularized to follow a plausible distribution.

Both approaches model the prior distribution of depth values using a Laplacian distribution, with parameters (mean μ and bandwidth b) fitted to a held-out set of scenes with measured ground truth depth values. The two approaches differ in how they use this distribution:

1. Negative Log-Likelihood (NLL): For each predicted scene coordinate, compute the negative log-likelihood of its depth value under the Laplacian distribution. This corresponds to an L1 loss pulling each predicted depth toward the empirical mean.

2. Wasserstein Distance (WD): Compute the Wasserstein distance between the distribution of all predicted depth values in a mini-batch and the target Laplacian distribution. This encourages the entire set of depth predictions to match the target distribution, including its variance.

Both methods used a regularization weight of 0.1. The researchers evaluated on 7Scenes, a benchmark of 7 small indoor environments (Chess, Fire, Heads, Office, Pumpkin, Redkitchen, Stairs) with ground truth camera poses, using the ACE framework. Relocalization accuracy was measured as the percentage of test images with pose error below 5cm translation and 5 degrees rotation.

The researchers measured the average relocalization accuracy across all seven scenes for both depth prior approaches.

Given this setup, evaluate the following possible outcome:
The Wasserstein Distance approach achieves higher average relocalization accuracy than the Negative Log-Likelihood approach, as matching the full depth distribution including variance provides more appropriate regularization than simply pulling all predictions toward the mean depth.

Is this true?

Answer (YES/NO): NO